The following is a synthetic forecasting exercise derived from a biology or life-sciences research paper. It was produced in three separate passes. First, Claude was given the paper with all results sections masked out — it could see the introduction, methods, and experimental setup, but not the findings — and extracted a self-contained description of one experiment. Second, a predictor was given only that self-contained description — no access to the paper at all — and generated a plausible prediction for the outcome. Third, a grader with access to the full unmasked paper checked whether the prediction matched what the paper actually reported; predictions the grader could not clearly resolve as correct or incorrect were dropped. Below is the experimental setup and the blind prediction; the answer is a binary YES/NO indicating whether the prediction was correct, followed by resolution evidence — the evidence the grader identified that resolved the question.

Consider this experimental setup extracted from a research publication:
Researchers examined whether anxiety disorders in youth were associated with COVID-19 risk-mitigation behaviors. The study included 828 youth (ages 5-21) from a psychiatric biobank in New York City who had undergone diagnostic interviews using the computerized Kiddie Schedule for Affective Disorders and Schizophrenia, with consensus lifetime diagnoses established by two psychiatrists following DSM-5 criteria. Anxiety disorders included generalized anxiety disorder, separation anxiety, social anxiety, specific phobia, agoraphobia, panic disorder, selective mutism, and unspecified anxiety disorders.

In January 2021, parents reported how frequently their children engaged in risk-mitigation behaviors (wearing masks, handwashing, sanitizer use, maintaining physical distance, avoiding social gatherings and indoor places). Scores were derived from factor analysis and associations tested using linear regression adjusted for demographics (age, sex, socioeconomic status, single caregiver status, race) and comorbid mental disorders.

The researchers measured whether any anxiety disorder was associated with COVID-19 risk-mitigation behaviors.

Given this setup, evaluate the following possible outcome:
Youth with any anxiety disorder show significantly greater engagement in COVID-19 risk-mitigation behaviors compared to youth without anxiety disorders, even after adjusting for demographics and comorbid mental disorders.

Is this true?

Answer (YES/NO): YES